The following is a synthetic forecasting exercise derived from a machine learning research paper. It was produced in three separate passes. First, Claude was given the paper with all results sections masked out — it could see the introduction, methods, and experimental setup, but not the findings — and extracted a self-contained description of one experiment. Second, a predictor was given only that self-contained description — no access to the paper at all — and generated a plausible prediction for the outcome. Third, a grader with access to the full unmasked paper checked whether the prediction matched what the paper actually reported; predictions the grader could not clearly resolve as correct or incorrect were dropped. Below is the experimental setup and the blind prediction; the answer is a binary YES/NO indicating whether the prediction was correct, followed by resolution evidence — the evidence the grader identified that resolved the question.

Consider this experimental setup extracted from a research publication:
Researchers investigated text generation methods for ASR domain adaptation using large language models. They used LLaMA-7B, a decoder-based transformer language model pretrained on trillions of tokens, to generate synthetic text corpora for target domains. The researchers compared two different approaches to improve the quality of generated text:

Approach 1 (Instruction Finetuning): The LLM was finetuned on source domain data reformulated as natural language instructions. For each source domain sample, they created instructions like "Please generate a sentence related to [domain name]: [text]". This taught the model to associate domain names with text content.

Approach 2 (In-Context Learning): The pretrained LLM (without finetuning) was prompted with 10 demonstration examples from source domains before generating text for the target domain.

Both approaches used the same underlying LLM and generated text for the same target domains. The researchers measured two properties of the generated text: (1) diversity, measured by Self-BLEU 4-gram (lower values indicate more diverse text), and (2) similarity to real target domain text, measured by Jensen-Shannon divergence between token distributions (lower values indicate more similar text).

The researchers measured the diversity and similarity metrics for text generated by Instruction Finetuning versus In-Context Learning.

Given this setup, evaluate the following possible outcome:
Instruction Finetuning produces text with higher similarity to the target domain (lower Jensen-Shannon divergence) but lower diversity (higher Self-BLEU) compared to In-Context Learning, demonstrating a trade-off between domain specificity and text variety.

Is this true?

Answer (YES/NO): YES